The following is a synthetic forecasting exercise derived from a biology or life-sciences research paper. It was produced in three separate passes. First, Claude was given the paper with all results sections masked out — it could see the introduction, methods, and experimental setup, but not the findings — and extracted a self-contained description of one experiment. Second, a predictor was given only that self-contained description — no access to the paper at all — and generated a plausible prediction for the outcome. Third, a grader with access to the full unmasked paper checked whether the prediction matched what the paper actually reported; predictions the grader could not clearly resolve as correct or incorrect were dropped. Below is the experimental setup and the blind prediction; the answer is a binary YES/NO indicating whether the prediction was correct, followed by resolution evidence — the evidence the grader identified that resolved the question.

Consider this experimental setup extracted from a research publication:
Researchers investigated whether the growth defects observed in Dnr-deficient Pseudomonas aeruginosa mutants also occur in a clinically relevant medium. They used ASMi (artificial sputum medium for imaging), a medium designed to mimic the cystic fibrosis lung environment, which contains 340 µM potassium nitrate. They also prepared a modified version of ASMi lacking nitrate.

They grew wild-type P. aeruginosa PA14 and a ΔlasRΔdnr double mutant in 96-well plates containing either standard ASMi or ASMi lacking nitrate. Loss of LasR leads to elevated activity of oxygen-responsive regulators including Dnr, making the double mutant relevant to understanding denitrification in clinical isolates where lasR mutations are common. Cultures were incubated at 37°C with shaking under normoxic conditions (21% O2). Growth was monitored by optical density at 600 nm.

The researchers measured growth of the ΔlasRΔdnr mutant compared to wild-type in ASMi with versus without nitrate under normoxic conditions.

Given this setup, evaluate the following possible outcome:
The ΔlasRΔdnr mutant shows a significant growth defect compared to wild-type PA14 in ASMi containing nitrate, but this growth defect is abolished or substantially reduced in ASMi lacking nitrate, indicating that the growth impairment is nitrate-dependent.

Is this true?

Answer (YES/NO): NO